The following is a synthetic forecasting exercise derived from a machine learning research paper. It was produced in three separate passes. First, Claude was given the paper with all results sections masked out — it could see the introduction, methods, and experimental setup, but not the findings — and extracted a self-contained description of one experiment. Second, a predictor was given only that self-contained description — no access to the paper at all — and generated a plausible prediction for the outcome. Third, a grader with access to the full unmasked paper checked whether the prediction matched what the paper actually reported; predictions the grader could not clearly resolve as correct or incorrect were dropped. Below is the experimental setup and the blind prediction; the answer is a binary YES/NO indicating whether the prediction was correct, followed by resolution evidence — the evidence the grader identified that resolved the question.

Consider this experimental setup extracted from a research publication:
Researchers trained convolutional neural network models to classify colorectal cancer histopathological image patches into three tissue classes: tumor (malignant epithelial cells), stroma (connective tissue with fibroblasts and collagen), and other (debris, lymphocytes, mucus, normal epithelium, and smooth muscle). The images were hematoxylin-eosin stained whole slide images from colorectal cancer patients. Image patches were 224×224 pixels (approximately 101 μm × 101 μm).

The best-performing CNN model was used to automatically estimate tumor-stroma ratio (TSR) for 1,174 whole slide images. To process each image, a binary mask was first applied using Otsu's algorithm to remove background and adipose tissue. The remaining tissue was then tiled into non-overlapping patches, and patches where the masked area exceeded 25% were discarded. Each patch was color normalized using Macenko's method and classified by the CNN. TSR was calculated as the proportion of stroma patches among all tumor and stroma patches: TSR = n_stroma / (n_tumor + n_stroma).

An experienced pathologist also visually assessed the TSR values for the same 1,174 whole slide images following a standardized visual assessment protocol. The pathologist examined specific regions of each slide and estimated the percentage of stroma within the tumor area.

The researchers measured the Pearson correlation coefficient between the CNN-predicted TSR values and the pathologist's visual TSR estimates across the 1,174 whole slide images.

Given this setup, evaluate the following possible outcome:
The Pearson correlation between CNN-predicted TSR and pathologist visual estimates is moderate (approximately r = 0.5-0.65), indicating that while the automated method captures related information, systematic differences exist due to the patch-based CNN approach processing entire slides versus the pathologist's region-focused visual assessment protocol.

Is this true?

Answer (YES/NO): YES